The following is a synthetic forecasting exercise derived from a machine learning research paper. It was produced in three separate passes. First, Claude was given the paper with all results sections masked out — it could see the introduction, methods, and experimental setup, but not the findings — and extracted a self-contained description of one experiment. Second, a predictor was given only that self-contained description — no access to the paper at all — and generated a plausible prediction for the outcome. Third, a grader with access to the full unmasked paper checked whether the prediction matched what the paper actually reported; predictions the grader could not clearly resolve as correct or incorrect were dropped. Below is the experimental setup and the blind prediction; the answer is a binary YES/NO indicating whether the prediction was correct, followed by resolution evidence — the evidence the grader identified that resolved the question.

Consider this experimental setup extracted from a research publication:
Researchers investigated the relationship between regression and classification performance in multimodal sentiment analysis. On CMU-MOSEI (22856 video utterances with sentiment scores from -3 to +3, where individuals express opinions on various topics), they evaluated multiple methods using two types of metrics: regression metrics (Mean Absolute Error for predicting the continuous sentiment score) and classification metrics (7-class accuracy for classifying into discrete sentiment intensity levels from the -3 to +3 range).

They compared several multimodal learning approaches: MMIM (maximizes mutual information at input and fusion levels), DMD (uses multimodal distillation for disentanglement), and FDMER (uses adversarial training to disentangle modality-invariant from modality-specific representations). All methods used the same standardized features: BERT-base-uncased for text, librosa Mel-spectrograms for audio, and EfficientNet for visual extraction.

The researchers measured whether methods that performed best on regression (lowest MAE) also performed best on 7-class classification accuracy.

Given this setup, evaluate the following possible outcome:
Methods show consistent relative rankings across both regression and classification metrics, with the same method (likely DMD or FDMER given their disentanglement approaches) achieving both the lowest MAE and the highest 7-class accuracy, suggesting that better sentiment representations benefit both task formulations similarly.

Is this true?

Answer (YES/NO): NO